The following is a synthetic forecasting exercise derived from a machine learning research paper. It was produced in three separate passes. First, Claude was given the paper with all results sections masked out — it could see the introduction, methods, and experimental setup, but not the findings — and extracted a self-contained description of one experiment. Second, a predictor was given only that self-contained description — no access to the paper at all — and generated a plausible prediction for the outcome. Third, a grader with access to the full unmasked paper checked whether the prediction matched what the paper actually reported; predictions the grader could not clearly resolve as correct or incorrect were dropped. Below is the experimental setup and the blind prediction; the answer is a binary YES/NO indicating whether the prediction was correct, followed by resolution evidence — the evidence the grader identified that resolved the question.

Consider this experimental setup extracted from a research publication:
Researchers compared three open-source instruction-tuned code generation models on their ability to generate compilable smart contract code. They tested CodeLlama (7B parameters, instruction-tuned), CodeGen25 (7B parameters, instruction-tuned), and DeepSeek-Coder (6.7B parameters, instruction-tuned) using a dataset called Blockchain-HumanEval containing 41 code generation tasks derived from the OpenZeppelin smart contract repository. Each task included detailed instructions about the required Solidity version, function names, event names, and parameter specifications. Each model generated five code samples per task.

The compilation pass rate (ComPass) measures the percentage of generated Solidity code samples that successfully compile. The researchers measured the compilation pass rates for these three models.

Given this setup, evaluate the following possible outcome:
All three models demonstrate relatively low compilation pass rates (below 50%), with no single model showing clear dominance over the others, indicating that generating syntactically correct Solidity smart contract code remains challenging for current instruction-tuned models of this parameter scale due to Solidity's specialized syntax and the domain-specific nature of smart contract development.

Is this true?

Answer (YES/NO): NO